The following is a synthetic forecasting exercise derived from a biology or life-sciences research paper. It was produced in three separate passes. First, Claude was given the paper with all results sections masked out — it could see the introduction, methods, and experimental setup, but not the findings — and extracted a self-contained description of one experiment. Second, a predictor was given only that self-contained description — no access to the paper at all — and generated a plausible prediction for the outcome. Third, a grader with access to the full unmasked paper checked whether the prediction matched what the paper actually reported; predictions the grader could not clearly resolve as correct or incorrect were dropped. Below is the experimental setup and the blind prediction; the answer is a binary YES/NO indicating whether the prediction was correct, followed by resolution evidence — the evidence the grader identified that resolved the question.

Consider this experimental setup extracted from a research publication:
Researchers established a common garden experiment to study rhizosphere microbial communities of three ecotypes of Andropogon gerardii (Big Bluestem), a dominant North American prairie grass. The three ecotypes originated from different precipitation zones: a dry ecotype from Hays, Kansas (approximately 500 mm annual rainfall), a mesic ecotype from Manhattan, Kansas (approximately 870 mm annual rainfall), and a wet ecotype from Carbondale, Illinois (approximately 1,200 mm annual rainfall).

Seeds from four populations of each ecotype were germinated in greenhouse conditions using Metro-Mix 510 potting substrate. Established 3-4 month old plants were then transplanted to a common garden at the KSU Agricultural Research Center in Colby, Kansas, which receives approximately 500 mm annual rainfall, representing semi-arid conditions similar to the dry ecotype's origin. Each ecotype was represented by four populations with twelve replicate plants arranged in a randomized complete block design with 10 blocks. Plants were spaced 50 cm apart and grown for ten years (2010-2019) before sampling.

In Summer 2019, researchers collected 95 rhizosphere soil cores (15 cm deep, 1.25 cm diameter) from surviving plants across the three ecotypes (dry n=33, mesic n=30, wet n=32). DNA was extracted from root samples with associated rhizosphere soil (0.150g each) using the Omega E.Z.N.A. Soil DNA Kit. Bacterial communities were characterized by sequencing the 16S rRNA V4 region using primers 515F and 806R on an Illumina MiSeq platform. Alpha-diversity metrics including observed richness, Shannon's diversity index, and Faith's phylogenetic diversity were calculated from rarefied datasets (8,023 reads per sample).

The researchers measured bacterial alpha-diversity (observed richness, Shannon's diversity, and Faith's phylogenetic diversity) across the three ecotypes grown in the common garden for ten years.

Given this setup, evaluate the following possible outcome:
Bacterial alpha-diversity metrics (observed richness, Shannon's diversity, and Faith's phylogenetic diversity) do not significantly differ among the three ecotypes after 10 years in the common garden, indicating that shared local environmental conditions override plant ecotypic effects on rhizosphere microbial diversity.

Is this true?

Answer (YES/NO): NO